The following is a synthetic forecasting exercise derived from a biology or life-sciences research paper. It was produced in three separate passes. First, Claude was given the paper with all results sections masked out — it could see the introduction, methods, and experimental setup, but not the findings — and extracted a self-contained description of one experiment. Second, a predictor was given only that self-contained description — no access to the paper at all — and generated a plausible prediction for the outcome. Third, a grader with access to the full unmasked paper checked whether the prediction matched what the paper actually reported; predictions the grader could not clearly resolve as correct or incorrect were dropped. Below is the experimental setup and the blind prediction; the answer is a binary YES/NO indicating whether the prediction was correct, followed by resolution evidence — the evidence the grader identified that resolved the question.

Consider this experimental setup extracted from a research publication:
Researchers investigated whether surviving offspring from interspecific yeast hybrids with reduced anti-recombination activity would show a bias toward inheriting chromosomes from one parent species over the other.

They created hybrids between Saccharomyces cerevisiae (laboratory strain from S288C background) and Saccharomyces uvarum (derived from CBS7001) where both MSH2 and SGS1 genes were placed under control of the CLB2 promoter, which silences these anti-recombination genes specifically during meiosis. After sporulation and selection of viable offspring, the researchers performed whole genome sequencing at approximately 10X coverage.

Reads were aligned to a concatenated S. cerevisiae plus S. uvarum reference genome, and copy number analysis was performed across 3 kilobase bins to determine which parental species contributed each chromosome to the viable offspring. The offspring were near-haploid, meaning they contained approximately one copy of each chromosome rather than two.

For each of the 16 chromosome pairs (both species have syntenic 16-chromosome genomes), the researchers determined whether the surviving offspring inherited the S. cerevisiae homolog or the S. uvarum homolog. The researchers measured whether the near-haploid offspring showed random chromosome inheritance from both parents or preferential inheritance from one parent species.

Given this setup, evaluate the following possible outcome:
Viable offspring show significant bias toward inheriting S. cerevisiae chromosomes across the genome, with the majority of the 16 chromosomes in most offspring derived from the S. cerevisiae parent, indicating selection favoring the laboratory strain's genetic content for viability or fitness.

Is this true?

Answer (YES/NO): NO